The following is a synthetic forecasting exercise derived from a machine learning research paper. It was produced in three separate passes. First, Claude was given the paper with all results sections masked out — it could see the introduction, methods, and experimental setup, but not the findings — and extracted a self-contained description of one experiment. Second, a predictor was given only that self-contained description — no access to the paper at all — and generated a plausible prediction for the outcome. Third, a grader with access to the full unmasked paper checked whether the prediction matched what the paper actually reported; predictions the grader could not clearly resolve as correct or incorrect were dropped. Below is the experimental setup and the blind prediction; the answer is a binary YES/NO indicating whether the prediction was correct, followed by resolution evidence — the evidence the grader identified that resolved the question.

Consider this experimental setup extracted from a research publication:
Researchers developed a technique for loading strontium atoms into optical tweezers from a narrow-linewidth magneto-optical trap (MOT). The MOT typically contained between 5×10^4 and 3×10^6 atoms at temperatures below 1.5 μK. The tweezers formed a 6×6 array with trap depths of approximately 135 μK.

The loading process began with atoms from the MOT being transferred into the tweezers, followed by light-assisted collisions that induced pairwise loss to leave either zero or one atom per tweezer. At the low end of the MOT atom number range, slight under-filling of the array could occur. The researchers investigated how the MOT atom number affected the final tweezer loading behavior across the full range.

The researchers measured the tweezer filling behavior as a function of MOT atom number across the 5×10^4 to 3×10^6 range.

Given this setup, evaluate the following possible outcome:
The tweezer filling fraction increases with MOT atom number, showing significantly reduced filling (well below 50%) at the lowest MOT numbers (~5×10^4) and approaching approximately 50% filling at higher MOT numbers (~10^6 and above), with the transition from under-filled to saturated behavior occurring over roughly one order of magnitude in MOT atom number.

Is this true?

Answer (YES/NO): NO